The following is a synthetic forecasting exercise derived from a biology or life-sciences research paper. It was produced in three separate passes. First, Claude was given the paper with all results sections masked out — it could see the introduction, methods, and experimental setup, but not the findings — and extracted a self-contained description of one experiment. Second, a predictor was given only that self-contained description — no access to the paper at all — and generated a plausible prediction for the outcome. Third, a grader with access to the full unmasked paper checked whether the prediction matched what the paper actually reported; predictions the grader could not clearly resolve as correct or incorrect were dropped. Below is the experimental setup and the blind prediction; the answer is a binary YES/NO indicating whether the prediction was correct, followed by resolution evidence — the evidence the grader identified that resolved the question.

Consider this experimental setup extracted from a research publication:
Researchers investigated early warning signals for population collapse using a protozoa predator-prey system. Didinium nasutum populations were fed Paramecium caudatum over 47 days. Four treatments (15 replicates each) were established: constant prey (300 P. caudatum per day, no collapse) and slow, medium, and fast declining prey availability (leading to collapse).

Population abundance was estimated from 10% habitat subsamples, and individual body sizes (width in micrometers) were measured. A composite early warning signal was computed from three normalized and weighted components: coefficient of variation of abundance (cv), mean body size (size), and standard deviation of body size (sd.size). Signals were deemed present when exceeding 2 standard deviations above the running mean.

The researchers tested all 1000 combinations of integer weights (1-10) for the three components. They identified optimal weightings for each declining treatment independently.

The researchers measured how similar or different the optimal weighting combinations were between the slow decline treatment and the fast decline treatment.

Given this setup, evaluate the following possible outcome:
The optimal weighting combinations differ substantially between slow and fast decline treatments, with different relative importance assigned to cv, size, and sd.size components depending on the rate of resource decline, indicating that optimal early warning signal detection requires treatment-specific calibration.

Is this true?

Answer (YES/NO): YES